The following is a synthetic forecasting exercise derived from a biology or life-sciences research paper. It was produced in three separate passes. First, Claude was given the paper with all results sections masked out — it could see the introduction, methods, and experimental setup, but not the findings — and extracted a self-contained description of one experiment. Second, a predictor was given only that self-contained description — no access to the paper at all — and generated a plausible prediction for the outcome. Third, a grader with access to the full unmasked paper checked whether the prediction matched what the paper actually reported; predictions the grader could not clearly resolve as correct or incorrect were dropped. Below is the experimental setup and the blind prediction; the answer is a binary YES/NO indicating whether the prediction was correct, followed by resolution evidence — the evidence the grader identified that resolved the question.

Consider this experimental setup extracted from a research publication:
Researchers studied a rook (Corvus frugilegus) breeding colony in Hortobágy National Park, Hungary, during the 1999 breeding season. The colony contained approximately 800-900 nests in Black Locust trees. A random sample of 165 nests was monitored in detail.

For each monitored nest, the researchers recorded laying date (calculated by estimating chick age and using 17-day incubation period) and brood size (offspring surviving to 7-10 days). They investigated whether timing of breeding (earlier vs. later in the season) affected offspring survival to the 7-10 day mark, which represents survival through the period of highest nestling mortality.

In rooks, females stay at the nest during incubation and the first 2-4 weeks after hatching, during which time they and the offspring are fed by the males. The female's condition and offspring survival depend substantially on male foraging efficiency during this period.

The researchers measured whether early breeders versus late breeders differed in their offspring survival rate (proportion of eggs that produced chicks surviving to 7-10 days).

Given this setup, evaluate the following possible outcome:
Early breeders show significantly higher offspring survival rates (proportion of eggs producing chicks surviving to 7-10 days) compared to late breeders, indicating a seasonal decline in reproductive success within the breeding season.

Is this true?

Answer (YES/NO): NO